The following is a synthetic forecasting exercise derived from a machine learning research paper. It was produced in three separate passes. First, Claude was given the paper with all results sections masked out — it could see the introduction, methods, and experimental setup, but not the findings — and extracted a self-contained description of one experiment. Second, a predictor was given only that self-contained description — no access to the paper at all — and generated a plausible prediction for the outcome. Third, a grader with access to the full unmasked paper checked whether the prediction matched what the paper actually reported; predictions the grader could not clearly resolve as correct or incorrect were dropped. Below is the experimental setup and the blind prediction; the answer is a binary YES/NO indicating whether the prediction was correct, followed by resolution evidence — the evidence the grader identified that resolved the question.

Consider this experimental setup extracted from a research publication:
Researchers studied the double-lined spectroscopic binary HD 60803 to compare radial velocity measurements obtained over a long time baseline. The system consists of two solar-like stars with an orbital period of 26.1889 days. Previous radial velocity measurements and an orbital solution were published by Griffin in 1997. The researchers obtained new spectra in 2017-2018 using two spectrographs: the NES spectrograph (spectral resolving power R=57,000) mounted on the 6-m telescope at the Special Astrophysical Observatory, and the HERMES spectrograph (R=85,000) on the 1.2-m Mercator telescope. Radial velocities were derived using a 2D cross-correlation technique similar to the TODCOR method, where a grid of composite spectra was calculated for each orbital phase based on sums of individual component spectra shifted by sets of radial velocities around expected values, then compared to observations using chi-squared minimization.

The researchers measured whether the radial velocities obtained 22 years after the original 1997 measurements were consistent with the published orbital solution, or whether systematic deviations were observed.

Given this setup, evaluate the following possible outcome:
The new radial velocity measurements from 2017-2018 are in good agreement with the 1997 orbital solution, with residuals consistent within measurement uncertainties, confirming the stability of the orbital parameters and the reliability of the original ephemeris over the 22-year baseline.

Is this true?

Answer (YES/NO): YES